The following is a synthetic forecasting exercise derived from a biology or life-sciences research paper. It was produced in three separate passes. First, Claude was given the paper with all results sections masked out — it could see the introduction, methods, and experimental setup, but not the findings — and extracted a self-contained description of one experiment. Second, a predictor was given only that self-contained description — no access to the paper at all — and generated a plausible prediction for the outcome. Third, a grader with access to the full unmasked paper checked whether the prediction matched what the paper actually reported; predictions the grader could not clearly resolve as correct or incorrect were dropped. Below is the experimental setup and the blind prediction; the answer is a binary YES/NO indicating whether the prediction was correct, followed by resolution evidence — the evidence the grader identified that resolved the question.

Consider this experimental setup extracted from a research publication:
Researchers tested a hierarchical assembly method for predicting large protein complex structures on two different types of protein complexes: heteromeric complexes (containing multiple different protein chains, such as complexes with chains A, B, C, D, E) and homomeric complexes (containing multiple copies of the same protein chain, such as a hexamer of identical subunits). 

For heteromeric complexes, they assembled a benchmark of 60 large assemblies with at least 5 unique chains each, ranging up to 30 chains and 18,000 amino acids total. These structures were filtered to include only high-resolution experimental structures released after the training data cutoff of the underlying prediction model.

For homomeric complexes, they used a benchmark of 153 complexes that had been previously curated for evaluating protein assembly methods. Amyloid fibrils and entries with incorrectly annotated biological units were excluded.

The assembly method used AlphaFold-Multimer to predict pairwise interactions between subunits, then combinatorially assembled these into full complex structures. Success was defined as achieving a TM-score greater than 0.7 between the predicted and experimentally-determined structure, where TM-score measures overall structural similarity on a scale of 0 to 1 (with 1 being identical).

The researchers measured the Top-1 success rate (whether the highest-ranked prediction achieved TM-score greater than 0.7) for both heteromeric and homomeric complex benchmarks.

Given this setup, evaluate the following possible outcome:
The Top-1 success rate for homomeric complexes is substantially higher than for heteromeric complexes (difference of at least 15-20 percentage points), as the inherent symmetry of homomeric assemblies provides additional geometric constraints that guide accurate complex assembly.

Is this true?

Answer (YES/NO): NO